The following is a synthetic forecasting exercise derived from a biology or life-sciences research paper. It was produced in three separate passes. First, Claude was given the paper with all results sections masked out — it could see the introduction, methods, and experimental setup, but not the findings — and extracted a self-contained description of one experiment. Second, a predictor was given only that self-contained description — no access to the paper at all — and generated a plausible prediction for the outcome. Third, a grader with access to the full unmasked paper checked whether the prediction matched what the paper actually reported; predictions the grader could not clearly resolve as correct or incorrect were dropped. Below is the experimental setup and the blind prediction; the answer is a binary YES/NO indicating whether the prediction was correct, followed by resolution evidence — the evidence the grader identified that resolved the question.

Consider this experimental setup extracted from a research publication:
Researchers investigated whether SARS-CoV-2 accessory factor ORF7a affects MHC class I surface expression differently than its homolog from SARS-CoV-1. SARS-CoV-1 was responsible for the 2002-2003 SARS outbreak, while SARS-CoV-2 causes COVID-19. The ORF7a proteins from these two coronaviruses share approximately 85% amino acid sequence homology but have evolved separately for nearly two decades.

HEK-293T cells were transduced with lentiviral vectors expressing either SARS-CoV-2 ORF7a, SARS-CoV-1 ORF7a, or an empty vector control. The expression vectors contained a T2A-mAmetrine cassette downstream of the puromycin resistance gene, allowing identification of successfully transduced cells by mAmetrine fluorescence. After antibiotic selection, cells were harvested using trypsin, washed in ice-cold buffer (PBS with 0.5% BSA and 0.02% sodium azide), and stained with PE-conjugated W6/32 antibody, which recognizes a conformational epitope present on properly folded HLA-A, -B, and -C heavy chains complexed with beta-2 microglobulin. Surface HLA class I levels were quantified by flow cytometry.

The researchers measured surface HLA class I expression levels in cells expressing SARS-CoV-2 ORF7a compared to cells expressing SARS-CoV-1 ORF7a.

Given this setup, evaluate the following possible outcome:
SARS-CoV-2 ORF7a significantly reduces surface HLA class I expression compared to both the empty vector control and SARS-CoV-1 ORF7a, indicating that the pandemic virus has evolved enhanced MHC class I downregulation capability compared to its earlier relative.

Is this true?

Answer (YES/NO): YES